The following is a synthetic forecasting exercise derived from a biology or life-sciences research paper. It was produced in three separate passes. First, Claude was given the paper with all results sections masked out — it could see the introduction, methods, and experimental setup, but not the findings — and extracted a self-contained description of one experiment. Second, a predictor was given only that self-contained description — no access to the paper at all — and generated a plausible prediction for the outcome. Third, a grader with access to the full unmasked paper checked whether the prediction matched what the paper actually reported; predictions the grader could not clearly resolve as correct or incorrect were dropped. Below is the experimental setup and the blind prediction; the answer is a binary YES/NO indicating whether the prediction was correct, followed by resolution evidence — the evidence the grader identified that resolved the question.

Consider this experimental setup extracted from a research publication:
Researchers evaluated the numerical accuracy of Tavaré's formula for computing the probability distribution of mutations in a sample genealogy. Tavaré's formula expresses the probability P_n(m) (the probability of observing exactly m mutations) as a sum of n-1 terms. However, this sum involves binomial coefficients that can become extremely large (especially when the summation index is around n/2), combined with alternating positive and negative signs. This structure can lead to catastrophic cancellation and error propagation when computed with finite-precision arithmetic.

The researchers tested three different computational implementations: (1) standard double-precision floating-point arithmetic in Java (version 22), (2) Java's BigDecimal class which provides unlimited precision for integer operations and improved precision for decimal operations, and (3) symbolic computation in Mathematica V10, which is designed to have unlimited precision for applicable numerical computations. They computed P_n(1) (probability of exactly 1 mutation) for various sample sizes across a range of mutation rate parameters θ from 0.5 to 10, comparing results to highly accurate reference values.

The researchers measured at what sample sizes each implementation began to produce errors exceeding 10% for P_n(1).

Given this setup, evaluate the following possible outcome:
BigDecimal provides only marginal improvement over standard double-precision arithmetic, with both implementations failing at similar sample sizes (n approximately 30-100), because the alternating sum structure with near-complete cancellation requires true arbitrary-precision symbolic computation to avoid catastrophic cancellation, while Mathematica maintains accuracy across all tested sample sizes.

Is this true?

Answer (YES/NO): NO